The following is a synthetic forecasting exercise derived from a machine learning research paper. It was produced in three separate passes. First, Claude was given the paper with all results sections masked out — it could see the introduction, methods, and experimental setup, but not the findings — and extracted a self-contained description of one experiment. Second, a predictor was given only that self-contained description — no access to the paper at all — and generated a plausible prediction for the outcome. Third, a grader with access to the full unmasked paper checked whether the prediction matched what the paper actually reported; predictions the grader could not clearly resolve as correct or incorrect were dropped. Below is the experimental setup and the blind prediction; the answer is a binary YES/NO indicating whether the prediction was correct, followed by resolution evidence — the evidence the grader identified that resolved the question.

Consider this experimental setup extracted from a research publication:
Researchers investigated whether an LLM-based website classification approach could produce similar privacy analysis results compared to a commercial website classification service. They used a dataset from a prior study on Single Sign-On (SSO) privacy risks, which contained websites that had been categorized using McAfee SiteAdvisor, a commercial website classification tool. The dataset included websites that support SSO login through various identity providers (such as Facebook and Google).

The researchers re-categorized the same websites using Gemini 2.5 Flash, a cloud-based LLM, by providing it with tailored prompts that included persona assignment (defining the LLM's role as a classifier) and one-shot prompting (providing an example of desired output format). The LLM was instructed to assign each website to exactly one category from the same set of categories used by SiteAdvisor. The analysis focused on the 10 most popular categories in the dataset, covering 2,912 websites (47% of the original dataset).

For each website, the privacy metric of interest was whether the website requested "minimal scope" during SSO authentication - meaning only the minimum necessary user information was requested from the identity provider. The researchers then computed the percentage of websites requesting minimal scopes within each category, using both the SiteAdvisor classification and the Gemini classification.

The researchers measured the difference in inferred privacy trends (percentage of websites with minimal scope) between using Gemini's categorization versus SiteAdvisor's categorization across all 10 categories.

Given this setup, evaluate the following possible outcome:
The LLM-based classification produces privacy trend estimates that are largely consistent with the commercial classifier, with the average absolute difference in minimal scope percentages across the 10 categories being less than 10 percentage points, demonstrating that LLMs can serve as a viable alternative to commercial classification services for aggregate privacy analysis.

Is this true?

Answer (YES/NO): YES